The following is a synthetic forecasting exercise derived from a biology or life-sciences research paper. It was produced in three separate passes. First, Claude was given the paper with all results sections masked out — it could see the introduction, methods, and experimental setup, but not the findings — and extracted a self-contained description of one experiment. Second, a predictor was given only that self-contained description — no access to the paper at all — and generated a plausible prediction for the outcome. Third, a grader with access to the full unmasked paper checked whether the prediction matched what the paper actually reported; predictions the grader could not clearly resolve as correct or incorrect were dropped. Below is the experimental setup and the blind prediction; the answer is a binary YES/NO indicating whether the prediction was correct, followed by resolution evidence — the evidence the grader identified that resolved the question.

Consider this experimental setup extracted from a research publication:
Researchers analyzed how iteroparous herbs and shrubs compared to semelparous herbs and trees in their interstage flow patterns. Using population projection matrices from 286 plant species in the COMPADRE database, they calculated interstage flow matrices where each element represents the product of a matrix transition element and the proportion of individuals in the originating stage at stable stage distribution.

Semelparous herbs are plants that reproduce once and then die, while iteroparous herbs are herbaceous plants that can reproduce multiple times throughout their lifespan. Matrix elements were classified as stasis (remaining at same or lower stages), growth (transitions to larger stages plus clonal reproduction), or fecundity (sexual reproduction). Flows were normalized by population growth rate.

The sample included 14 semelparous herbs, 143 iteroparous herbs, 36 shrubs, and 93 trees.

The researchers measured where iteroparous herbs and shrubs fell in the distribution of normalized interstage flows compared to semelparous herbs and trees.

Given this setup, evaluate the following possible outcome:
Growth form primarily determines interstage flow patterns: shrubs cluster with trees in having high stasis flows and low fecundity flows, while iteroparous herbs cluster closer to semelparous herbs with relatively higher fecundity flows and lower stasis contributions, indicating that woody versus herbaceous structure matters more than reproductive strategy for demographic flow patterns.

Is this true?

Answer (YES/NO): NO